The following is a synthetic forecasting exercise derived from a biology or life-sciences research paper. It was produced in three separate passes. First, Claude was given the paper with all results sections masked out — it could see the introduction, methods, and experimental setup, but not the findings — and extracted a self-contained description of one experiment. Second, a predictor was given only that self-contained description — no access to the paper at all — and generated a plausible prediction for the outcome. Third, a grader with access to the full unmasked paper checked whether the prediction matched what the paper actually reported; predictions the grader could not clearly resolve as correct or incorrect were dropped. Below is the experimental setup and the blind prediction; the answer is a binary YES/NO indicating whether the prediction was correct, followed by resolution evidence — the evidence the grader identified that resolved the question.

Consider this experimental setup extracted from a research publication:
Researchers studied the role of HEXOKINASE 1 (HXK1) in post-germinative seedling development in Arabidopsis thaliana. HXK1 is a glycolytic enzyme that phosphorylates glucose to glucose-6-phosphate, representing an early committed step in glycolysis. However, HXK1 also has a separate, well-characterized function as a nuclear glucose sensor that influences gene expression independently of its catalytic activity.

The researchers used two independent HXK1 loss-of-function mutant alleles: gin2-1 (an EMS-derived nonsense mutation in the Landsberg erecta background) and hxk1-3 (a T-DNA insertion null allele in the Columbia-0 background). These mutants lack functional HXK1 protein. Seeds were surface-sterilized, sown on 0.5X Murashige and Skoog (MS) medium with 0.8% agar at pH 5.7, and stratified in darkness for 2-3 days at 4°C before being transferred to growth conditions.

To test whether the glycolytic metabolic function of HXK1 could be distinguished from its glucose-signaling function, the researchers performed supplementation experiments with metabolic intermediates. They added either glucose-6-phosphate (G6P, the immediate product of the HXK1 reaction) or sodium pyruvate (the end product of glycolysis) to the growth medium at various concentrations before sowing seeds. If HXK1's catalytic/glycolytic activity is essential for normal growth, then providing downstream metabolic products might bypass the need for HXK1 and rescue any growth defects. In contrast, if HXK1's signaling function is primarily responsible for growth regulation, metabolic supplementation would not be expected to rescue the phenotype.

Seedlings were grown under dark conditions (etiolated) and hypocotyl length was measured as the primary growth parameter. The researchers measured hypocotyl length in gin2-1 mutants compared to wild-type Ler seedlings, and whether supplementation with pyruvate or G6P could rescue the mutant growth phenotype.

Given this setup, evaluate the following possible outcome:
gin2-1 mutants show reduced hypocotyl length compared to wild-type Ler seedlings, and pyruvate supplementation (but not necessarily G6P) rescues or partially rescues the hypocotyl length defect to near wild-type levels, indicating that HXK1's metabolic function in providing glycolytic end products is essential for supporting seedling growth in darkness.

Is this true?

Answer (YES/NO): YES